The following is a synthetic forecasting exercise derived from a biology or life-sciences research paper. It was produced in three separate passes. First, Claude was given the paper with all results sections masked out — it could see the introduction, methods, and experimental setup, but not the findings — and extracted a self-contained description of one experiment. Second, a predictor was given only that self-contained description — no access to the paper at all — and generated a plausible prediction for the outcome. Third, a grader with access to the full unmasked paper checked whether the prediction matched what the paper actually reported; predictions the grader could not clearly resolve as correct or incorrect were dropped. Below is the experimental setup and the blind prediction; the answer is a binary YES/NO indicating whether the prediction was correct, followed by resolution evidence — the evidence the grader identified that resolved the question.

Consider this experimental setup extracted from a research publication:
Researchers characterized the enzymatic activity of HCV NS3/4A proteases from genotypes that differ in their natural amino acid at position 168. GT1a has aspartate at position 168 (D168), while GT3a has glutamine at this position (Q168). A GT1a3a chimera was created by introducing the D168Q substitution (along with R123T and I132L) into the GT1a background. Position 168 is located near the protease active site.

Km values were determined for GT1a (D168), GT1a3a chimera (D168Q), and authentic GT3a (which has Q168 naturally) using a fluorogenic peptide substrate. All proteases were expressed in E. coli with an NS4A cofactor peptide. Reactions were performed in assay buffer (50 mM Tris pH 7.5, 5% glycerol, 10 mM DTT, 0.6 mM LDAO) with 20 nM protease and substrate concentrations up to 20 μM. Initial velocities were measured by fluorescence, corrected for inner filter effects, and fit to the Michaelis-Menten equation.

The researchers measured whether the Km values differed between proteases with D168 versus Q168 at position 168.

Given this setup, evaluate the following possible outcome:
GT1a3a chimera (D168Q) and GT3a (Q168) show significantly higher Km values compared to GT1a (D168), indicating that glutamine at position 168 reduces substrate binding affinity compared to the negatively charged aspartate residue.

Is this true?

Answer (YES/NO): NO